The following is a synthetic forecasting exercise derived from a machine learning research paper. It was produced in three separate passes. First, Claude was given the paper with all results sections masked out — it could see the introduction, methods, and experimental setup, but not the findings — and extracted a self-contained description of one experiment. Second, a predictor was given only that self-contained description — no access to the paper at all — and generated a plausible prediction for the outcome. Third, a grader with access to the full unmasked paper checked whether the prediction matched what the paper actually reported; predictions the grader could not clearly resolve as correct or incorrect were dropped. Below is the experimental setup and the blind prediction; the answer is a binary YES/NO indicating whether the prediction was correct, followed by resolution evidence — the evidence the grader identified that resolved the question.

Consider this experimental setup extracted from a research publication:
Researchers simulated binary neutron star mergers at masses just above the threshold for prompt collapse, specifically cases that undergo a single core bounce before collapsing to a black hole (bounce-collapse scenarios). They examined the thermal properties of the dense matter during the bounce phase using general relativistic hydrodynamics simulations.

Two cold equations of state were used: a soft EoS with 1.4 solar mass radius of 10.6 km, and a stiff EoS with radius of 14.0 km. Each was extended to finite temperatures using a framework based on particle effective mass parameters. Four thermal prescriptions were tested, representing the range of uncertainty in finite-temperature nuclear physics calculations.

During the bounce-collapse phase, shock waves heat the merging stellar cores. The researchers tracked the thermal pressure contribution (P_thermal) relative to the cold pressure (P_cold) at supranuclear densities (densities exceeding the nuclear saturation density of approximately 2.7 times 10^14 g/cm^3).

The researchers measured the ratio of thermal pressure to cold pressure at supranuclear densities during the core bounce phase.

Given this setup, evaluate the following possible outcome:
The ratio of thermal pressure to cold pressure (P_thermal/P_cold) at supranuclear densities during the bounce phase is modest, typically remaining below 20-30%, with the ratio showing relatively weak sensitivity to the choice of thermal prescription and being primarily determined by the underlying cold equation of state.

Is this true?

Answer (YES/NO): YES